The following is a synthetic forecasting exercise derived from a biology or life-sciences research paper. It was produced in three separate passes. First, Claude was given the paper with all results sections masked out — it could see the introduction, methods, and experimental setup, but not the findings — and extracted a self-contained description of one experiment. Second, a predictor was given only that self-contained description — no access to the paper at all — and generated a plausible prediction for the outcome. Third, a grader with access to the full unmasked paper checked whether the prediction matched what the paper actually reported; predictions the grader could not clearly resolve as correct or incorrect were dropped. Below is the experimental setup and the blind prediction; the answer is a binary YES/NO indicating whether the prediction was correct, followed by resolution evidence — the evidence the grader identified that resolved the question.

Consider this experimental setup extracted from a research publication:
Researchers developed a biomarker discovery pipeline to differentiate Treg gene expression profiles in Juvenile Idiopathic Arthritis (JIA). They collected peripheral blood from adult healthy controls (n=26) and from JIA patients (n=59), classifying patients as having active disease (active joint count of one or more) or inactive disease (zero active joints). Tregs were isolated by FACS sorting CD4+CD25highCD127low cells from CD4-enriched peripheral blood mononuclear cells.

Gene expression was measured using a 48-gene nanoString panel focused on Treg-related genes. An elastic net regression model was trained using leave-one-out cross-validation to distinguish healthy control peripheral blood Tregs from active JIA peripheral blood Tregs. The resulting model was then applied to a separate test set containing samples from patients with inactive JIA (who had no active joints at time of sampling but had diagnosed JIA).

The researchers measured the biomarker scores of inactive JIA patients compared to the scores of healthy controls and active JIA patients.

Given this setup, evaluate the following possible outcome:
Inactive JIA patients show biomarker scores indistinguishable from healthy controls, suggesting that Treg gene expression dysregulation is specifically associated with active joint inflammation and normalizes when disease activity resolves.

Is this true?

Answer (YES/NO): NO